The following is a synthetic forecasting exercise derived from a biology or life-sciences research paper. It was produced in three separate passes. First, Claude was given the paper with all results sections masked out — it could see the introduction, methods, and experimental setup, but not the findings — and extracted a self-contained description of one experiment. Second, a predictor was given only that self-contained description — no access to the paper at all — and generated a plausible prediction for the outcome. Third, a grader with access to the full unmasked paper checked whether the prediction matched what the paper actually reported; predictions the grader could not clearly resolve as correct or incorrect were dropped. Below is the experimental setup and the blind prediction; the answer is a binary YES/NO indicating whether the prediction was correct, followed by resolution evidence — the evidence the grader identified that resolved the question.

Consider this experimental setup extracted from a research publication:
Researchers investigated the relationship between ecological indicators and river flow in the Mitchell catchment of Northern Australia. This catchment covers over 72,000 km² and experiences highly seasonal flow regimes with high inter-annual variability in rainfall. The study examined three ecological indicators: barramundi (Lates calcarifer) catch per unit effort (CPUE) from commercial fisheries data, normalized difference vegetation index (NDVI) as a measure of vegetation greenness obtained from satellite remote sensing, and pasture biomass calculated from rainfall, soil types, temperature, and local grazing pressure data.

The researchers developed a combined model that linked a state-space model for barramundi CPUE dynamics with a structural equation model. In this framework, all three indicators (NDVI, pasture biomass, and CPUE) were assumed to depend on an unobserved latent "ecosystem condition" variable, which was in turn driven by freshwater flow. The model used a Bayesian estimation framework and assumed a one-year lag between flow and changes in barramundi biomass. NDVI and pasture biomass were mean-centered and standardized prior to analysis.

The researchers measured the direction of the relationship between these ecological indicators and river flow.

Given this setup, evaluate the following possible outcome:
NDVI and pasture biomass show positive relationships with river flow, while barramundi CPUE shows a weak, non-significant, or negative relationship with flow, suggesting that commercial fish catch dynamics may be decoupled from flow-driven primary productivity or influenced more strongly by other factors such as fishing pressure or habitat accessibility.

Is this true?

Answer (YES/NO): NO